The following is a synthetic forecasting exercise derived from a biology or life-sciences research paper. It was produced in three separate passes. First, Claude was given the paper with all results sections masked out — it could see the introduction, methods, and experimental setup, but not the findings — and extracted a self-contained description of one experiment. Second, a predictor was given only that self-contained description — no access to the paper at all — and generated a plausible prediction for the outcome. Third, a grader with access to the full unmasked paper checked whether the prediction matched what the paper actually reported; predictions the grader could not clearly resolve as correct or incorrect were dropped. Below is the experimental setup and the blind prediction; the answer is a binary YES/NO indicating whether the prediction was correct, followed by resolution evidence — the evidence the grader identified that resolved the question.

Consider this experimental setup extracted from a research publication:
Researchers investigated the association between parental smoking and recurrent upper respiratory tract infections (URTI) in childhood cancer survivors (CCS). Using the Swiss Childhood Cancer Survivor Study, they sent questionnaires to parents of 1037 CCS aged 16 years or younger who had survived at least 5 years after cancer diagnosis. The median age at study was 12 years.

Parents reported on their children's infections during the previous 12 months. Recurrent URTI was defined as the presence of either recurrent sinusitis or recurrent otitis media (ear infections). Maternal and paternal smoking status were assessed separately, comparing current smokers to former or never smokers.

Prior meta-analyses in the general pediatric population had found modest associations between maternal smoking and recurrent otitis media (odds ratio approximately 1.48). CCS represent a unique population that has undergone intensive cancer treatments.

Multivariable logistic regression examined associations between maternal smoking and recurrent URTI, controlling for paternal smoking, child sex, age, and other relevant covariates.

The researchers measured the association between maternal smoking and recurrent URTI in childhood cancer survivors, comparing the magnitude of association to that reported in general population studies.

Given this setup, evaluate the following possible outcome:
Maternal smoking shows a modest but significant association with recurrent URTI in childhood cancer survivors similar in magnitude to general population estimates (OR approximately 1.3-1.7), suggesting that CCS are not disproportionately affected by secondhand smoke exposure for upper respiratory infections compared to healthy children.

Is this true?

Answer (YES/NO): NO